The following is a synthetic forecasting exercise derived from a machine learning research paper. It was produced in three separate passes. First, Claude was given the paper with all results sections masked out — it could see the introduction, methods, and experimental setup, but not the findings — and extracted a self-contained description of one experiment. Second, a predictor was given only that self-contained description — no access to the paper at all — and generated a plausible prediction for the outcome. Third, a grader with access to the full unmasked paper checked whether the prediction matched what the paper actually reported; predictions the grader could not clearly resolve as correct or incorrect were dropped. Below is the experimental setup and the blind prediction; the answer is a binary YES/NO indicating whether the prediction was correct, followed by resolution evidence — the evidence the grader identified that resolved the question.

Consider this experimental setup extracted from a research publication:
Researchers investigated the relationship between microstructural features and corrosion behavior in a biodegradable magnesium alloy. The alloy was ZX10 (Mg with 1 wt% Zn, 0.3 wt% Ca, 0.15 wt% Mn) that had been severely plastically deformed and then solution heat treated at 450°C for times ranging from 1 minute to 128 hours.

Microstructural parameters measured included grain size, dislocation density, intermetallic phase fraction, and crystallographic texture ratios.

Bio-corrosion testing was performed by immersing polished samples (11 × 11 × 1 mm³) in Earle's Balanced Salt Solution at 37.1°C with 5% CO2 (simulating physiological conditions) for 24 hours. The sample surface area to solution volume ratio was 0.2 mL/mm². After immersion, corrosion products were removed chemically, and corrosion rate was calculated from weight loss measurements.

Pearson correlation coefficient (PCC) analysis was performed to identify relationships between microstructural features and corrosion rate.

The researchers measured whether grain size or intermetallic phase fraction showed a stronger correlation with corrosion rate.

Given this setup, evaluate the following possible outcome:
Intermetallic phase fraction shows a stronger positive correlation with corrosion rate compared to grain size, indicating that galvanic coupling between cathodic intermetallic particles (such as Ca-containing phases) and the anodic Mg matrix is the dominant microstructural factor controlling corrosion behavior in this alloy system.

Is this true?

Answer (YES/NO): YES